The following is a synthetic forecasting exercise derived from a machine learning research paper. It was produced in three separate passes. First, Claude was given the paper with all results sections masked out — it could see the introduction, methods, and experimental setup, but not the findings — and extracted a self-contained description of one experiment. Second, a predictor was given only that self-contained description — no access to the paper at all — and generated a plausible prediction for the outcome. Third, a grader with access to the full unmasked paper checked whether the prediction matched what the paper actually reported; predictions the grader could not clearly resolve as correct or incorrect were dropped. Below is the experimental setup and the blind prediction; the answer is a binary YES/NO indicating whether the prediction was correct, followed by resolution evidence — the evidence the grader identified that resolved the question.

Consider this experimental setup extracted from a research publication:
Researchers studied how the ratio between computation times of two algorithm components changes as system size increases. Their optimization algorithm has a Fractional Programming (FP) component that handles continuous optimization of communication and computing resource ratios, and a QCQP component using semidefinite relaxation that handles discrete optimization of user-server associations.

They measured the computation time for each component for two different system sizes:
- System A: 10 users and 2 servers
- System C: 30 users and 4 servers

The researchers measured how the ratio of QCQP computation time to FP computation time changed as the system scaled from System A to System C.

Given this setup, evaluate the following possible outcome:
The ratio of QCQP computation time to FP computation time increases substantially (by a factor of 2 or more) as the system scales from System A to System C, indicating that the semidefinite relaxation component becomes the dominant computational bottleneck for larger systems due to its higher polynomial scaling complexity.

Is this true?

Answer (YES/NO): YES